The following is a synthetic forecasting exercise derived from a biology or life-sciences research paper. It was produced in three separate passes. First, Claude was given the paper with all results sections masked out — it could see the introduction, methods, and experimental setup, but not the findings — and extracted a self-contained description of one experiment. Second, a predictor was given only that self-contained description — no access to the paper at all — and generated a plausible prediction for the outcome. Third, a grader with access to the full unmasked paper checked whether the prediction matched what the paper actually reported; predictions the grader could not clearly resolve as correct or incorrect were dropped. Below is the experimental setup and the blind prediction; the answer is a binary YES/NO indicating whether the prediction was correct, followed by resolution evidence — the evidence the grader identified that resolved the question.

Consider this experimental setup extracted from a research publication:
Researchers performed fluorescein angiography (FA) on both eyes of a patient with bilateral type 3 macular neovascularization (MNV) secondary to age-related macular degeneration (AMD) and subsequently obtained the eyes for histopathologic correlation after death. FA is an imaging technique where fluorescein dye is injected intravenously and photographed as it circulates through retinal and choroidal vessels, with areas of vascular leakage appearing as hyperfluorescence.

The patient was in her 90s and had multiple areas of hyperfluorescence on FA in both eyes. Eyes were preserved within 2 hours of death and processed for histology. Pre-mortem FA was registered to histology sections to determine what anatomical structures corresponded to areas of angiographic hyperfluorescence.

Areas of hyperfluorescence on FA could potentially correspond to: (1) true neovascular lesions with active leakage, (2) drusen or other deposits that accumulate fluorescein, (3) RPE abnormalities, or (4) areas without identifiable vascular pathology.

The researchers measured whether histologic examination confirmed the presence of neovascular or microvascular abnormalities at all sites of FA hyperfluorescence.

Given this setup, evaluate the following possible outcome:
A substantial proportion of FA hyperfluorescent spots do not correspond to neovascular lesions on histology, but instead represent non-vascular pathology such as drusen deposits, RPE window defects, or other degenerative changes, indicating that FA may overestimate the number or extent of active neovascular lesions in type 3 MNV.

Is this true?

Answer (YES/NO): NO